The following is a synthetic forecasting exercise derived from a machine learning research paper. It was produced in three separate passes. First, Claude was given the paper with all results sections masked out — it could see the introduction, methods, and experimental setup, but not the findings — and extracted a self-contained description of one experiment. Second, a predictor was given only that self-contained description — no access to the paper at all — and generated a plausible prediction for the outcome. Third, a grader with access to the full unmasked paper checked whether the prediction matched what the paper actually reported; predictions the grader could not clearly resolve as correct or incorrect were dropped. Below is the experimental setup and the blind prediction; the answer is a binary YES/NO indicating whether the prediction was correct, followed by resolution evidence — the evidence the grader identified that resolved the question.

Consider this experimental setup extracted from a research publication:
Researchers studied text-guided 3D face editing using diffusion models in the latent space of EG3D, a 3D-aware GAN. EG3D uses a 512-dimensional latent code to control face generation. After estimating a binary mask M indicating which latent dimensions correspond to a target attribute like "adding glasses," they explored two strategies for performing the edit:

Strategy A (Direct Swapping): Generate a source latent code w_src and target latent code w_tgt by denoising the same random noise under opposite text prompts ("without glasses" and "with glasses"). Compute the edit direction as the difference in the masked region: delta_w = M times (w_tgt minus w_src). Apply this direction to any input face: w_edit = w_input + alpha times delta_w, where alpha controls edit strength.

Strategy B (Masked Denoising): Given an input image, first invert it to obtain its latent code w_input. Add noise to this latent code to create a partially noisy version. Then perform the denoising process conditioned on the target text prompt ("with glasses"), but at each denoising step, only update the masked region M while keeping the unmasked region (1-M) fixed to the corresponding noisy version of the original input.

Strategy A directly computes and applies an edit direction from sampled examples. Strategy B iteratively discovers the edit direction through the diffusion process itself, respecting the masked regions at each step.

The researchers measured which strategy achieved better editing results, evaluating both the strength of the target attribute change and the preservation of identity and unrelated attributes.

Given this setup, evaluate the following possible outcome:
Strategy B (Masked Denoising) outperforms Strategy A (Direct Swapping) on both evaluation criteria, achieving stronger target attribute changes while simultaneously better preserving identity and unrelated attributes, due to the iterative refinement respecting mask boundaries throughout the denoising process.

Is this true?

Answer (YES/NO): YES